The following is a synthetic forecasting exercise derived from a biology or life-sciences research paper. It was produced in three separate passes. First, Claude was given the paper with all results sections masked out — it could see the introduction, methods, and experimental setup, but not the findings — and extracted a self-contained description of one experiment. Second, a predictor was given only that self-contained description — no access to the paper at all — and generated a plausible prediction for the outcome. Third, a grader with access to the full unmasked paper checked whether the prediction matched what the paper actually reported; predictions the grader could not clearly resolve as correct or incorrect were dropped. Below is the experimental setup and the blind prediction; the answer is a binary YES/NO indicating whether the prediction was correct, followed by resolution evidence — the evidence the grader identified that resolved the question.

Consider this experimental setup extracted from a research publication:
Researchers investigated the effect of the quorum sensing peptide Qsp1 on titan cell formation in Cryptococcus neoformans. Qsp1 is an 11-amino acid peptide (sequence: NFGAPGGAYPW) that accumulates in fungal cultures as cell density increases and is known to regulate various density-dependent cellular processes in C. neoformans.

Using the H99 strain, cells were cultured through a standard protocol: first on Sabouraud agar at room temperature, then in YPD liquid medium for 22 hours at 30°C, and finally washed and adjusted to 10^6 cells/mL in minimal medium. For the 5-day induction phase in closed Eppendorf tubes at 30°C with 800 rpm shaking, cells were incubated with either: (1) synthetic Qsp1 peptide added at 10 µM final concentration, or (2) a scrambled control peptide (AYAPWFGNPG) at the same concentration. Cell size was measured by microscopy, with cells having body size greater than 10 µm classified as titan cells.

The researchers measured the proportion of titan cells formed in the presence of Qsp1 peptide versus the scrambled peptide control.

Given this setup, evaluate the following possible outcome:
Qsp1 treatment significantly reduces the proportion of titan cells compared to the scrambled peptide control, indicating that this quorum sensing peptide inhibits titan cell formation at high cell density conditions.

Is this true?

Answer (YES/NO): YES